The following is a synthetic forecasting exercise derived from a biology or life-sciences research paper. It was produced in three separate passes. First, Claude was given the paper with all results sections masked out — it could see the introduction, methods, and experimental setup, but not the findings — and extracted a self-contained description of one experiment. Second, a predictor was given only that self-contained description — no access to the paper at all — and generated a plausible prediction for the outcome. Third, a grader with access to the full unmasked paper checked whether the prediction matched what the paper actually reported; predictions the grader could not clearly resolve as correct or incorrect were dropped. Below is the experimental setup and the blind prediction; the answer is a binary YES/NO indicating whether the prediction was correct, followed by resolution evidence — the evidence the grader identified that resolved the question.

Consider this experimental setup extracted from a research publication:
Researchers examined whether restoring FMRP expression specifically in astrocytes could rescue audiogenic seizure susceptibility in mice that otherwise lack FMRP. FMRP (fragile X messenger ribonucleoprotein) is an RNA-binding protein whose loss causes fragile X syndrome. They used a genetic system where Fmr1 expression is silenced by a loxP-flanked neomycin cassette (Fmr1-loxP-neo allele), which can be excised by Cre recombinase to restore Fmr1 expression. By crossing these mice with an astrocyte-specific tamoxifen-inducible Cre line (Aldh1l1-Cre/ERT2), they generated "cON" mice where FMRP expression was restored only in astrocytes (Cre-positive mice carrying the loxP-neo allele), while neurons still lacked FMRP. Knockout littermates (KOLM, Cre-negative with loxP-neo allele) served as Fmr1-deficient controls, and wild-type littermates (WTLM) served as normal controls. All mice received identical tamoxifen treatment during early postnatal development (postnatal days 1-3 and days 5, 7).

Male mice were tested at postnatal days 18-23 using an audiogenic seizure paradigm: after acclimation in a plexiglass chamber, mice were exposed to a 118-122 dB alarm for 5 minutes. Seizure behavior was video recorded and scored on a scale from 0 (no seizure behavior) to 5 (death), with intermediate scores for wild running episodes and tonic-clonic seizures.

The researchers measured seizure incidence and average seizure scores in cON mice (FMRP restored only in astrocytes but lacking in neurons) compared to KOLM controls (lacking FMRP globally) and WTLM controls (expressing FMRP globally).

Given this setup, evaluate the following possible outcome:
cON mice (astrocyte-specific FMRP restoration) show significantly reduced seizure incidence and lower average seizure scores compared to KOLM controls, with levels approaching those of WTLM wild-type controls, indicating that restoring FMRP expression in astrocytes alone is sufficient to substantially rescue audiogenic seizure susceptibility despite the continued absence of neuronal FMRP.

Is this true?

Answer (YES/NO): NO